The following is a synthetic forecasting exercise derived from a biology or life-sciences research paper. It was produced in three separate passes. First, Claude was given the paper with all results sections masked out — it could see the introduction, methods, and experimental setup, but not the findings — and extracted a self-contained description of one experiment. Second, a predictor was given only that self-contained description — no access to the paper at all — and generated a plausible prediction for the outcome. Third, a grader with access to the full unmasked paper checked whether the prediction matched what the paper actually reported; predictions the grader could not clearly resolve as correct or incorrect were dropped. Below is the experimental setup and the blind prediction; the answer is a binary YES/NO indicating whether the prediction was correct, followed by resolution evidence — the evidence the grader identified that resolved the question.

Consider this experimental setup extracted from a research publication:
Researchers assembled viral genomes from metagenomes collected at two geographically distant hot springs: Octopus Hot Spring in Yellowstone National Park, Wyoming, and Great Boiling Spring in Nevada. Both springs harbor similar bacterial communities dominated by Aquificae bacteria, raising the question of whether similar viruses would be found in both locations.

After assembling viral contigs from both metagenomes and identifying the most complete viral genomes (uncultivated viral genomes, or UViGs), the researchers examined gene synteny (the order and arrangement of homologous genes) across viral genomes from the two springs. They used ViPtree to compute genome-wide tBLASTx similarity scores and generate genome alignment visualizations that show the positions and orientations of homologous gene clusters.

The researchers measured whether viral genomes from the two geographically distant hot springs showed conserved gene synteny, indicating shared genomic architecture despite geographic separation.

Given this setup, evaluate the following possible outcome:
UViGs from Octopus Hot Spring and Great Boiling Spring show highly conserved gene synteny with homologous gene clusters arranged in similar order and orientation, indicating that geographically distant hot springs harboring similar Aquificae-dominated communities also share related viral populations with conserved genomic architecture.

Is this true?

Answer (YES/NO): YES